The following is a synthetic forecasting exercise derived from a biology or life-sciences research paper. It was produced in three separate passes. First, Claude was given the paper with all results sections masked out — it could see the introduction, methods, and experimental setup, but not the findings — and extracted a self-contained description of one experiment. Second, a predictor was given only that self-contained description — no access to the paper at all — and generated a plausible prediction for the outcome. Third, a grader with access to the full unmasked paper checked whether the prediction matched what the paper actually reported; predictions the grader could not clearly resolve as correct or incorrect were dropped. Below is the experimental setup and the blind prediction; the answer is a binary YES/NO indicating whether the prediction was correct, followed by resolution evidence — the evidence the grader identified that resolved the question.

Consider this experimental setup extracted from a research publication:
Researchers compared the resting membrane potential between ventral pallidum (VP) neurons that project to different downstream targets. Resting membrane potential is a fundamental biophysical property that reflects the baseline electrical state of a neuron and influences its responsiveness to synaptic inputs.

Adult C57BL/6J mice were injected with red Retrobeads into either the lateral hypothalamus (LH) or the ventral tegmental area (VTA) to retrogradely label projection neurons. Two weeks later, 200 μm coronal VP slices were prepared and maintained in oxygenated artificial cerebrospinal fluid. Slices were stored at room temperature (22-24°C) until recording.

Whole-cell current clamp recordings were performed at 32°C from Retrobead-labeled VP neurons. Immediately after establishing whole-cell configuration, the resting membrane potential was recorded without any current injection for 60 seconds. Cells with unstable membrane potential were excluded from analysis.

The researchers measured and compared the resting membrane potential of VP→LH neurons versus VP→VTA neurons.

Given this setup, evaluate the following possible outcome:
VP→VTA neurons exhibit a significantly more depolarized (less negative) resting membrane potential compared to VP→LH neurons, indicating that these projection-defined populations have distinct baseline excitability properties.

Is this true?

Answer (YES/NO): NO